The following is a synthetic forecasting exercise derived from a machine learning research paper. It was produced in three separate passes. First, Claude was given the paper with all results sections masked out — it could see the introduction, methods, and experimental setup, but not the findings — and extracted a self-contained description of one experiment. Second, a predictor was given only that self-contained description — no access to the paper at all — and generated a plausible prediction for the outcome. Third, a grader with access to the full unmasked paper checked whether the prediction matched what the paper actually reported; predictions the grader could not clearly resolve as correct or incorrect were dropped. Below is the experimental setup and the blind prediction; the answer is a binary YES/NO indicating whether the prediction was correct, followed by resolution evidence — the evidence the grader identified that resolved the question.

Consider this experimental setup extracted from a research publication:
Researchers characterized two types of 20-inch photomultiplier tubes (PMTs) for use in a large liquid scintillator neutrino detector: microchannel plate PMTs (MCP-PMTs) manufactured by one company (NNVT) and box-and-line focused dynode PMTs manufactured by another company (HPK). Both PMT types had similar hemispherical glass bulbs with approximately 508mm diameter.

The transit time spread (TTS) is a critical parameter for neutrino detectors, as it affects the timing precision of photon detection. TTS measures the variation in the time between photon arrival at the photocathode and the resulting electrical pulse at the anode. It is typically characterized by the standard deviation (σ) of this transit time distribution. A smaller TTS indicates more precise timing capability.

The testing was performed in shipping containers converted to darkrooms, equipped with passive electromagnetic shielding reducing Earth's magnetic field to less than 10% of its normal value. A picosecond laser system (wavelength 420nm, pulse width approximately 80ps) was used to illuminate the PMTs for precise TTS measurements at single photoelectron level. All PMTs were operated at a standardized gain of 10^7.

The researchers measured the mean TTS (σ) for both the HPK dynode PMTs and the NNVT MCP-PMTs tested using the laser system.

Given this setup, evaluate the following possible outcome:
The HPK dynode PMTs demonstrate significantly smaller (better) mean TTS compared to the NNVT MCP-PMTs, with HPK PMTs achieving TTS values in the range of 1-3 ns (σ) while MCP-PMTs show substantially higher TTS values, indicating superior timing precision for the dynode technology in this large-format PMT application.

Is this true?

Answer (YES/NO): YES